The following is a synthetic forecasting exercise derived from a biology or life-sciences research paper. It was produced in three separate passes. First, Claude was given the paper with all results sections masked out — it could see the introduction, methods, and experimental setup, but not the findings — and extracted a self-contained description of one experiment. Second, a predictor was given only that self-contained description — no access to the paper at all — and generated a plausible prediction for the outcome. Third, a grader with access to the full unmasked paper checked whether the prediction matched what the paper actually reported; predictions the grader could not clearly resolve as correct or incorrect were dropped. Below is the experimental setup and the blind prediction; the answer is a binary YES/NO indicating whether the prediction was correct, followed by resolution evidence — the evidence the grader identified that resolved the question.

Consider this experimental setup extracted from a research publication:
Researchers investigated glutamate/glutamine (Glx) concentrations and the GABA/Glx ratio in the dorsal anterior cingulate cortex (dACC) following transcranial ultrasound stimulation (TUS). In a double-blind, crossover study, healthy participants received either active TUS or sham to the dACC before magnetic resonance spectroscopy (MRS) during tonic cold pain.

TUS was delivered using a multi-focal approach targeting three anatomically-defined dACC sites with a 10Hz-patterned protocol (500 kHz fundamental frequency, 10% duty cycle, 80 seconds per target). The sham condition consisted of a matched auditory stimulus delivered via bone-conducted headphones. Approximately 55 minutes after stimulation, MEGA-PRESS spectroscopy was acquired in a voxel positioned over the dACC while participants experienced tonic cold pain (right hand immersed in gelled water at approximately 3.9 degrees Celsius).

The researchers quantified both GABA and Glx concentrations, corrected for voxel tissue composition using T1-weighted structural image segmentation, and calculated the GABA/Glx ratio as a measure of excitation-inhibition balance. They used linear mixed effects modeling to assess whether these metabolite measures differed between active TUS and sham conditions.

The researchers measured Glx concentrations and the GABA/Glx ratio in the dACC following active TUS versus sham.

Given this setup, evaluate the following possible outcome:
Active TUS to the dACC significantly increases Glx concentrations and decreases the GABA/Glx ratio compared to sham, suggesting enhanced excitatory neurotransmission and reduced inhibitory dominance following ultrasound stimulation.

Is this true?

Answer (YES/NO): NO